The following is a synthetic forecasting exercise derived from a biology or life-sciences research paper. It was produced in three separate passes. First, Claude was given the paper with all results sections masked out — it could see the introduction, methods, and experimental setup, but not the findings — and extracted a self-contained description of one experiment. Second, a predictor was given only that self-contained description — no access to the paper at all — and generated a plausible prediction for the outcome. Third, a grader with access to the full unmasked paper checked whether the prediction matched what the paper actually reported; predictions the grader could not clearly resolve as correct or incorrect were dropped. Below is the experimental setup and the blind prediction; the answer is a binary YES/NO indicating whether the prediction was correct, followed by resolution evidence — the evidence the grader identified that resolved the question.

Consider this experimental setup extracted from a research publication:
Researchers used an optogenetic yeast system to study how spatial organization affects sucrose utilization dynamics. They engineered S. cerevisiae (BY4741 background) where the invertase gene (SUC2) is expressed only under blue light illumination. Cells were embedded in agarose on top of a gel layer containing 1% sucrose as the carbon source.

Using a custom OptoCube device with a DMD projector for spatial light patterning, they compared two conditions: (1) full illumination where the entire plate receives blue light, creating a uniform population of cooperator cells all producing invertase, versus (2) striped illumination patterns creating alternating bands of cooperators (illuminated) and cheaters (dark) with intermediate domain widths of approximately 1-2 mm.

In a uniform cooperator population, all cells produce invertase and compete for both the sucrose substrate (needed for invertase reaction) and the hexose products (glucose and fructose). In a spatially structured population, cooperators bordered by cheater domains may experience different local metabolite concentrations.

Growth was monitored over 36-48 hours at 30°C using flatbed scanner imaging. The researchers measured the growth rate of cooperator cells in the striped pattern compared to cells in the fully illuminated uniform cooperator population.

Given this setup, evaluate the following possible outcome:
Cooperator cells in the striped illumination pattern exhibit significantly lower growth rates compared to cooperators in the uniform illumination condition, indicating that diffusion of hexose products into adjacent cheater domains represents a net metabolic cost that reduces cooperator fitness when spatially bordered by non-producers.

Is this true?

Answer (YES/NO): NO